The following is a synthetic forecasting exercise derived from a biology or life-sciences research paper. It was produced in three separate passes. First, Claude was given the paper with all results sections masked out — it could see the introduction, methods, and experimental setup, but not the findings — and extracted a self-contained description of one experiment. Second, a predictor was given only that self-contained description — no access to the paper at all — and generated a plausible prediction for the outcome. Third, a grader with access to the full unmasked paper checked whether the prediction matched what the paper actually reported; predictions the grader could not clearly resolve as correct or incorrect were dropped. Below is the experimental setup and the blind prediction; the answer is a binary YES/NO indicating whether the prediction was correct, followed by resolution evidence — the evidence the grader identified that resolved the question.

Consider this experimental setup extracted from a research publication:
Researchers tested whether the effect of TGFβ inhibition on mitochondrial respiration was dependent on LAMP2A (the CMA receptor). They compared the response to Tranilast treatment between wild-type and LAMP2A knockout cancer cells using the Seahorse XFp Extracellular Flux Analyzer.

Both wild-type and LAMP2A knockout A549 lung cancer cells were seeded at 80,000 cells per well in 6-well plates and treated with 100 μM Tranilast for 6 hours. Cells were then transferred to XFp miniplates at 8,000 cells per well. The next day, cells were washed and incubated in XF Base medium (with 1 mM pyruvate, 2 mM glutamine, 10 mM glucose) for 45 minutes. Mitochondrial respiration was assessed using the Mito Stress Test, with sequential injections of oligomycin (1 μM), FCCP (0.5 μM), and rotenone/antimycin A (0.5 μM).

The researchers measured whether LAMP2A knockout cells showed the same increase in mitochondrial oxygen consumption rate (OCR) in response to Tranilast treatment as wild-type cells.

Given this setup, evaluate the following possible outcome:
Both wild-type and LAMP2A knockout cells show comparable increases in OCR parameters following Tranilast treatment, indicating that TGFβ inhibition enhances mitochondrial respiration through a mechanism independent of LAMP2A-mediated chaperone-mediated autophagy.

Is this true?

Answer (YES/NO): NO